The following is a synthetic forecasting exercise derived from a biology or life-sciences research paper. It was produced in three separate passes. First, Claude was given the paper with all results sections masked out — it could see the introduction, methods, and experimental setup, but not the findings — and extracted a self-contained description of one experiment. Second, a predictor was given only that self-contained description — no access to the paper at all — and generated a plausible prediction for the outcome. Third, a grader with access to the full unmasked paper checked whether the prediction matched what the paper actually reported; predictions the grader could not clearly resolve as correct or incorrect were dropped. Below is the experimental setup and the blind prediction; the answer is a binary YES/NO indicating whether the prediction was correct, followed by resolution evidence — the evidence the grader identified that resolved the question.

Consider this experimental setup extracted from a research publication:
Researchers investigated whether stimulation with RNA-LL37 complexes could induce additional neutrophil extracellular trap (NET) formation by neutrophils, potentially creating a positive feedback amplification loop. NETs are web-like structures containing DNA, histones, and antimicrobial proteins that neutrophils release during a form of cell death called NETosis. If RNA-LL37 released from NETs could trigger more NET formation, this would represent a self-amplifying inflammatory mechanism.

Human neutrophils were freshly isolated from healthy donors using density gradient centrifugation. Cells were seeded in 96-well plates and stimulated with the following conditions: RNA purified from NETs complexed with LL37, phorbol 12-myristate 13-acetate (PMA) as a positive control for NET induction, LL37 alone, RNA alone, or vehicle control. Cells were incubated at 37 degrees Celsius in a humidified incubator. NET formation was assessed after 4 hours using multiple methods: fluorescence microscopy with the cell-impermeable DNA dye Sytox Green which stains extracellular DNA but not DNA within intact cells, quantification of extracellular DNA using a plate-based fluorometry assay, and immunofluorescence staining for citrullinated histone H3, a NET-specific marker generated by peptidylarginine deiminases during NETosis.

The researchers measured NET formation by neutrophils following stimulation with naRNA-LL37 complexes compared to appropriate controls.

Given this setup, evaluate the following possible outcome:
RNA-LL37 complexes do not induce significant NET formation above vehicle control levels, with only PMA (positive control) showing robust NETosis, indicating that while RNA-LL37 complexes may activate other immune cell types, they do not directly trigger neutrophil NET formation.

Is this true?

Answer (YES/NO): NO